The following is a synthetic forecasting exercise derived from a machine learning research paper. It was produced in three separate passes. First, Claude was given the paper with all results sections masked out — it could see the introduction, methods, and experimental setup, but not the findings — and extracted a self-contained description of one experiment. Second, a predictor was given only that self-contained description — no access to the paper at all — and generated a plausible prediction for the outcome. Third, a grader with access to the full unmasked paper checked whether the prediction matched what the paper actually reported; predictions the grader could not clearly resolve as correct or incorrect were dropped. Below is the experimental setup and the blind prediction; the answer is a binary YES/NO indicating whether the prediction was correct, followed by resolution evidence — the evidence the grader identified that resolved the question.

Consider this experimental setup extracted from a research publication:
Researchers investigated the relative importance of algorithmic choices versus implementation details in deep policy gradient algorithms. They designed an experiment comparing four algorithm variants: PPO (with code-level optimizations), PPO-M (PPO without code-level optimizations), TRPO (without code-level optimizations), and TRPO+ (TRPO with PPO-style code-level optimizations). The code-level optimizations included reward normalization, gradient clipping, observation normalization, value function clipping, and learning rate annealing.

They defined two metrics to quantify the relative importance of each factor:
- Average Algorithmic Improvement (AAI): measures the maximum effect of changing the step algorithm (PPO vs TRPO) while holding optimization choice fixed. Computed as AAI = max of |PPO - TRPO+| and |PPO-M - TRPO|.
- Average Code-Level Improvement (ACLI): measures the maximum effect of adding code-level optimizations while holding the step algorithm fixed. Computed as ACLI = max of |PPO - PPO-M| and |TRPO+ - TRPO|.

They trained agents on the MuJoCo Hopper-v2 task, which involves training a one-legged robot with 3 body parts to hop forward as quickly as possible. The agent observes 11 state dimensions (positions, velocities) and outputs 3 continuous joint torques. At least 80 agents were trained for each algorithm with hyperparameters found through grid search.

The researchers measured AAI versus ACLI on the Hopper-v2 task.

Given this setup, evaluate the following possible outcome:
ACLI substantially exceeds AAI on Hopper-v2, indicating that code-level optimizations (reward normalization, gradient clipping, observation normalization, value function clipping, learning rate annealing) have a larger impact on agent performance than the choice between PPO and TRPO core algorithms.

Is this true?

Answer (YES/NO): YES